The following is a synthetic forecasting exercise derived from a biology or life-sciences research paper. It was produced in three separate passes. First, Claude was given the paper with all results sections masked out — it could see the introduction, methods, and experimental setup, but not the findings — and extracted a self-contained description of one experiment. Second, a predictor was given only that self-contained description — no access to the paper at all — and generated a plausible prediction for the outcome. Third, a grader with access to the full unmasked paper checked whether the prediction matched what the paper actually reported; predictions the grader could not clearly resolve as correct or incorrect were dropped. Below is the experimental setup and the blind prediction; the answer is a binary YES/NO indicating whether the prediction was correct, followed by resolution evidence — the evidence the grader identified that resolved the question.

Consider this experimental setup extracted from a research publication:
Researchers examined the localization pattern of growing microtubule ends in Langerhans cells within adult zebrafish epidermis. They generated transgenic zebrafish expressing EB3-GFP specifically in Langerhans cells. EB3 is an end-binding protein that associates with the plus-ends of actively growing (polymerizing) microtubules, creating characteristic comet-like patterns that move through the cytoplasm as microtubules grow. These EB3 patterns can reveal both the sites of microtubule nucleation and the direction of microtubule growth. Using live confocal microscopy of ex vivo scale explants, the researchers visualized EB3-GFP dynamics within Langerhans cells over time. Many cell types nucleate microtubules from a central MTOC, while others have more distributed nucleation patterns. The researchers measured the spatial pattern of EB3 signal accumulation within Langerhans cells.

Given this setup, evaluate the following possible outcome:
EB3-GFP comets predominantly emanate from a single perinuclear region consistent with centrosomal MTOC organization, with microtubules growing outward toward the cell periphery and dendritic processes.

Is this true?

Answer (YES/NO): YES